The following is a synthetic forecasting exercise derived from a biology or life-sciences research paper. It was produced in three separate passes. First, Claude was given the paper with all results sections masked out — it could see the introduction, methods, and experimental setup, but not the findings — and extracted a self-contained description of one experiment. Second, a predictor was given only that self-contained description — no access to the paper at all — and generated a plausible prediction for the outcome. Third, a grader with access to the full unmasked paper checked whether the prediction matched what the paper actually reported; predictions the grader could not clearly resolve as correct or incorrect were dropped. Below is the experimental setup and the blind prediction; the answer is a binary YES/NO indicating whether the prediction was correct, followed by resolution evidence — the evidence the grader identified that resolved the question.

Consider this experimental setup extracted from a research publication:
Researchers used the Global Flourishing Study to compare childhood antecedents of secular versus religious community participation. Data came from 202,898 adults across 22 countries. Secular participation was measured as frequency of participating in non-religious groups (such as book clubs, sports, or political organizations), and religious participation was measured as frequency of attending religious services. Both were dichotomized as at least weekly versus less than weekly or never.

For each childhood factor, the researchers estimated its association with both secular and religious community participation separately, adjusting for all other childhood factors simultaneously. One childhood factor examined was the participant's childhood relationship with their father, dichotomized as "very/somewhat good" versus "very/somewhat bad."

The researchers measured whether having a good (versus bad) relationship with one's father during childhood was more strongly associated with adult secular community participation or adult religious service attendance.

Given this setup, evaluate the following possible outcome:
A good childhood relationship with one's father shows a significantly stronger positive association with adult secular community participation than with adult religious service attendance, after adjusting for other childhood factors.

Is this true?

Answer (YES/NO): NO